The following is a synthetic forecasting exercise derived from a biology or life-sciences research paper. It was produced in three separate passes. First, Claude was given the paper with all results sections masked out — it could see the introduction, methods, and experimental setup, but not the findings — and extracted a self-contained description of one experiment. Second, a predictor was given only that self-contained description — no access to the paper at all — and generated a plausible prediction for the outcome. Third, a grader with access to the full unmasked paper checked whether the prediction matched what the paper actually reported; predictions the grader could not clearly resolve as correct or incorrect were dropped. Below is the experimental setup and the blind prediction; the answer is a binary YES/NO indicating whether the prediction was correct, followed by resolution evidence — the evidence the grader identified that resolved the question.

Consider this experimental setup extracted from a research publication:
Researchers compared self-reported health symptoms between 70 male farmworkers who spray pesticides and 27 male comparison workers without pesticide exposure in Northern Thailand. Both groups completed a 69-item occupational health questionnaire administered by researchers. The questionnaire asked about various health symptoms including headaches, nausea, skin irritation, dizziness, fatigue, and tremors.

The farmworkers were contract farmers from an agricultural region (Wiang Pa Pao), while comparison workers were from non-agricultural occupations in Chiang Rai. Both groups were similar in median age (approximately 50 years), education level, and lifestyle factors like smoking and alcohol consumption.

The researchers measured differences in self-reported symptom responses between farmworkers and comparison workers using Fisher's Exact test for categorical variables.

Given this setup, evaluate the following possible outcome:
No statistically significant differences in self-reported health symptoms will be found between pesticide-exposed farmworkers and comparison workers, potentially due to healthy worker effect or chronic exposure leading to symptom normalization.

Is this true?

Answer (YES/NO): NO